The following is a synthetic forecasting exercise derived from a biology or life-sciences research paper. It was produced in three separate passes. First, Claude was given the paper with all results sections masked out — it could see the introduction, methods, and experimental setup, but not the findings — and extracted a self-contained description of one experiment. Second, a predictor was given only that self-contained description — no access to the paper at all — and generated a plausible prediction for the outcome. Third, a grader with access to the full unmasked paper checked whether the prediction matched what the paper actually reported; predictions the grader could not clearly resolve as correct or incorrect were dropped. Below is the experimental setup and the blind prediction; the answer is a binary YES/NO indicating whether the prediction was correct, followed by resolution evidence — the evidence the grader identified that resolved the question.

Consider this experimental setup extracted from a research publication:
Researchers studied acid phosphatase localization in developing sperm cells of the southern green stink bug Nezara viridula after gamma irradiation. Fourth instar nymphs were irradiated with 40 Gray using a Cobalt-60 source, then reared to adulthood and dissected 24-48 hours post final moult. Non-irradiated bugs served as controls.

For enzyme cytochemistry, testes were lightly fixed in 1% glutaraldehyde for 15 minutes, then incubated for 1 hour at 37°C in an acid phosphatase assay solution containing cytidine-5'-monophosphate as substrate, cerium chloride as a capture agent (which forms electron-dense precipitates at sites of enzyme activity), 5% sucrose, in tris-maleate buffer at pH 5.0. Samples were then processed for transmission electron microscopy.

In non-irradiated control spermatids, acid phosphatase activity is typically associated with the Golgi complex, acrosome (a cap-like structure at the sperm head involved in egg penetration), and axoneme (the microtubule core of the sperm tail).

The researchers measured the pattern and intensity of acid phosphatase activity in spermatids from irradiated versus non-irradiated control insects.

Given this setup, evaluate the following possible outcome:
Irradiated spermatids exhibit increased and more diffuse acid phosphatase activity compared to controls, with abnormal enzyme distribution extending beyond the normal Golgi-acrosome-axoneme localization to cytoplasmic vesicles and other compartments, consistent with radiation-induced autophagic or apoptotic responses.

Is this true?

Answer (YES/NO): NO